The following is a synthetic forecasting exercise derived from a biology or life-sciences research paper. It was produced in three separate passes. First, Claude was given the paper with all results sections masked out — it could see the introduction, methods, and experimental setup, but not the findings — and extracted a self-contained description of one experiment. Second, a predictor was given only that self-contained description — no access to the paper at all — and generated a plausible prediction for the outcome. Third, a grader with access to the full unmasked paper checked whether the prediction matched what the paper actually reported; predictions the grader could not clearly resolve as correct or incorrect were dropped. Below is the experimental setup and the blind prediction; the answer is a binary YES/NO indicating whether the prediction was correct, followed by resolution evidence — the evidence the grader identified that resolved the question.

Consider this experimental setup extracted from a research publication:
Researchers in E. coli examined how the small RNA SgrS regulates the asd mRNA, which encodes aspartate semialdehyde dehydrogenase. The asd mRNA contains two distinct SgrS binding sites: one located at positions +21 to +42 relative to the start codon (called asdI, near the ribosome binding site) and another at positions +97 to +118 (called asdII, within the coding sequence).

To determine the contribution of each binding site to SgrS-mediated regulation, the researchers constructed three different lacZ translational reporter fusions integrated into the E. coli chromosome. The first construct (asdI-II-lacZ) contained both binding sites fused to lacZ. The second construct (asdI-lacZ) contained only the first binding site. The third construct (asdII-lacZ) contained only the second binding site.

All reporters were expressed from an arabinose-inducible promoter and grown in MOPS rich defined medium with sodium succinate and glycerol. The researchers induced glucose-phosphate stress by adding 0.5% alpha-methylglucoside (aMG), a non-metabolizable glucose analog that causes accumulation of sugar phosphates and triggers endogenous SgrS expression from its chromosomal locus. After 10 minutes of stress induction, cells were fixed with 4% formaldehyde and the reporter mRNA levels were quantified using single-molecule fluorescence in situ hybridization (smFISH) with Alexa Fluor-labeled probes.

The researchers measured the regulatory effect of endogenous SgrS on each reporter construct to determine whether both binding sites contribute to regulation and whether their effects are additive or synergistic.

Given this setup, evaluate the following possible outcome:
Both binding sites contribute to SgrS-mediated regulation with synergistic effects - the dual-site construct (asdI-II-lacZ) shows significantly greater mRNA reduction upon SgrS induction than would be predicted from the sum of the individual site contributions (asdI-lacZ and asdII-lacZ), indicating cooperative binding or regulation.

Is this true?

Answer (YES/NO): YES